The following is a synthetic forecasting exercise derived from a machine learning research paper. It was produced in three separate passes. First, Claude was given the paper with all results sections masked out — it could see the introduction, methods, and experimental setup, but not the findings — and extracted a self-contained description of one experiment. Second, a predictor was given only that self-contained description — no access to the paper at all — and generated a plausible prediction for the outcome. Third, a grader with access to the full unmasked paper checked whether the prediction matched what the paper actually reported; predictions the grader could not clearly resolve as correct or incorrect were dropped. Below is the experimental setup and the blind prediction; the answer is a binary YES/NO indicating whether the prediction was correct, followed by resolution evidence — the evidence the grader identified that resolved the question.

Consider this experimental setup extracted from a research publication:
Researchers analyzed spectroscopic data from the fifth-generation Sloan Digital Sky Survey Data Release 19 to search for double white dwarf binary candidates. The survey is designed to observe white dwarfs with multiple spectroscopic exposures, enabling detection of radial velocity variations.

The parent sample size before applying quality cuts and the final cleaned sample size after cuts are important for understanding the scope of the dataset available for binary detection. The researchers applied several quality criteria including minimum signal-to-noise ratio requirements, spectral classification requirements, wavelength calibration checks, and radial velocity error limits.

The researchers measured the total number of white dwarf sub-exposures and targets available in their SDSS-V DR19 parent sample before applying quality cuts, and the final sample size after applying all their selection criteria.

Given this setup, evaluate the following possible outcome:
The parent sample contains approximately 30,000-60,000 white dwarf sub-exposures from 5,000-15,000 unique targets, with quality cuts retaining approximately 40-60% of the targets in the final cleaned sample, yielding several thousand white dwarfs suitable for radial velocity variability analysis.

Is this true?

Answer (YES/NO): NO